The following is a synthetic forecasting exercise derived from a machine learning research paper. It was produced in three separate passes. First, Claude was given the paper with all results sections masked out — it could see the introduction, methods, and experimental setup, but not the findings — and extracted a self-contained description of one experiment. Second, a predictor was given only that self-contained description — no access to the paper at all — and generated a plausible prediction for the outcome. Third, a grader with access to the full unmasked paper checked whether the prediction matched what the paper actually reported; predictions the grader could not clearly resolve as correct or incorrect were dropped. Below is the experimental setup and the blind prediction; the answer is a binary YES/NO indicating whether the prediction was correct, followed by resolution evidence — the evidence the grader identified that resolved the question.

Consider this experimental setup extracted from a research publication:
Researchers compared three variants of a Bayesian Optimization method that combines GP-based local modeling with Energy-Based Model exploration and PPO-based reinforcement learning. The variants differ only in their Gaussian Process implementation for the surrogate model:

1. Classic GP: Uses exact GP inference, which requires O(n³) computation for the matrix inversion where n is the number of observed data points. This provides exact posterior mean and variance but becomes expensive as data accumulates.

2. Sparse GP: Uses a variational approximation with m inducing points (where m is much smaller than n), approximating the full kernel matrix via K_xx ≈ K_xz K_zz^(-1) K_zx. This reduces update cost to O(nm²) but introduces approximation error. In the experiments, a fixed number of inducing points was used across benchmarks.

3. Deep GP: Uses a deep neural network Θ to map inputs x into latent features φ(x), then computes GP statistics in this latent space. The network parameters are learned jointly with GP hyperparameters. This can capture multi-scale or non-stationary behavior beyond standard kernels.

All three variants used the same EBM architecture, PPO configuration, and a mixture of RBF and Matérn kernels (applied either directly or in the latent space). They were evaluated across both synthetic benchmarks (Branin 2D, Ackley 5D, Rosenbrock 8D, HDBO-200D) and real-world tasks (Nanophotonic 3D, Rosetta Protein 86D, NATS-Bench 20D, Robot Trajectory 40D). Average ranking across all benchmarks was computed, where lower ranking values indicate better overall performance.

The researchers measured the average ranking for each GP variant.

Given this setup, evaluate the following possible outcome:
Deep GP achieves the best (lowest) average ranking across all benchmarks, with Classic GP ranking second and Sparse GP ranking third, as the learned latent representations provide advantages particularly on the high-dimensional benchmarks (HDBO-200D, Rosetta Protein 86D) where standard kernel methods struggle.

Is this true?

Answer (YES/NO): NO